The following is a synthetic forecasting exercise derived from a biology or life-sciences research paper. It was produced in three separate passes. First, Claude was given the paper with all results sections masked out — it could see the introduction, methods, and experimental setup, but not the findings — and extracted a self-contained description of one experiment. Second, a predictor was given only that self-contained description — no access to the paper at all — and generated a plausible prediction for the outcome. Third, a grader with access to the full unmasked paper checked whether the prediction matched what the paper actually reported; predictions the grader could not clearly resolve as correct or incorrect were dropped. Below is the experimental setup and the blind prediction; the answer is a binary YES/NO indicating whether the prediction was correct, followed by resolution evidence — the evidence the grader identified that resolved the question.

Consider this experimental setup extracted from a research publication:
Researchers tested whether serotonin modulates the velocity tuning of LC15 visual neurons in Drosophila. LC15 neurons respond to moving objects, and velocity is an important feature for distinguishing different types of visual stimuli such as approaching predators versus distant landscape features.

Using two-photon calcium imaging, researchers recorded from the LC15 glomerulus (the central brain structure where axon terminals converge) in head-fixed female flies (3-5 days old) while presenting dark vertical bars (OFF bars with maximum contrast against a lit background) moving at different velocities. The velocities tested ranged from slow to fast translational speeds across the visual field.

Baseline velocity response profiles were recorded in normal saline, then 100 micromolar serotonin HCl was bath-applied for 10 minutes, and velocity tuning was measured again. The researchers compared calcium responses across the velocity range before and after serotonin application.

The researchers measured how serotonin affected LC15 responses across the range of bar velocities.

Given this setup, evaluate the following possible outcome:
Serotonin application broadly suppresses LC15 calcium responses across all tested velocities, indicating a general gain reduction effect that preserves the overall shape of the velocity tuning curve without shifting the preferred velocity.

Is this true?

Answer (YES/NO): NO